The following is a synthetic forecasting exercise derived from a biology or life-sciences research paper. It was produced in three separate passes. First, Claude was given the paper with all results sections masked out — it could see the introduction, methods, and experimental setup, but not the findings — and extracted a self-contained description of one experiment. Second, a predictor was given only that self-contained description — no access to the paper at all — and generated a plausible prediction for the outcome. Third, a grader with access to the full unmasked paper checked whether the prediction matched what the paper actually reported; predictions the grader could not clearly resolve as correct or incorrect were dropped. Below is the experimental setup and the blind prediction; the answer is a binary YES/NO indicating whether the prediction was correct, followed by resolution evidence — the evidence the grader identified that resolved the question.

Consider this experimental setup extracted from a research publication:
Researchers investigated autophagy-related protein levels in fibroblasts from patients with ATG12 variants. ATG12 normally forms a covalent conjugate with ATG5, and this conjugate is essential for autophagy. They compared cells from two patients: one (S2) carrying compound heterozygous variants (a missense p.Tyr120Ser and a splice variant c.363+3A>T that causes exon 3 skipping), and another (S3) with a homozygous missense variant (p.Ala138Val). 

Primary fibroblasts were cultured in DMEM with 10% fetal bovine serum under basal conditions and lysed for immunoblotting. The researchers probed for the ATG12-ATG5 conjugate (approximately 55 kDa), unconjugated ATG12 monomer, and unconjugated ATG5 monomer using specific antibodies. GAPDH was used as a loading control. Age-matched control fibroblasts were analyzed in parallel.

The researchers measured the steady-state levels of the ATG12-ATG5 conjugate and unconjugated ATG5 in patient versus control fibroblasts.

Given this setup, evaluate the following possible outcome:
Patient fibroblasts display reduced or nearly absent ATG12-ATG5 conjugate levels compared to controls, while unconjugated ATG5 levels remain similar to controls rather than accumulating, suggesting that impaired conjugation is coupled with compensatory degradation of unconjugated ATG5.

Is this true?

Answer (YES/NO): NO